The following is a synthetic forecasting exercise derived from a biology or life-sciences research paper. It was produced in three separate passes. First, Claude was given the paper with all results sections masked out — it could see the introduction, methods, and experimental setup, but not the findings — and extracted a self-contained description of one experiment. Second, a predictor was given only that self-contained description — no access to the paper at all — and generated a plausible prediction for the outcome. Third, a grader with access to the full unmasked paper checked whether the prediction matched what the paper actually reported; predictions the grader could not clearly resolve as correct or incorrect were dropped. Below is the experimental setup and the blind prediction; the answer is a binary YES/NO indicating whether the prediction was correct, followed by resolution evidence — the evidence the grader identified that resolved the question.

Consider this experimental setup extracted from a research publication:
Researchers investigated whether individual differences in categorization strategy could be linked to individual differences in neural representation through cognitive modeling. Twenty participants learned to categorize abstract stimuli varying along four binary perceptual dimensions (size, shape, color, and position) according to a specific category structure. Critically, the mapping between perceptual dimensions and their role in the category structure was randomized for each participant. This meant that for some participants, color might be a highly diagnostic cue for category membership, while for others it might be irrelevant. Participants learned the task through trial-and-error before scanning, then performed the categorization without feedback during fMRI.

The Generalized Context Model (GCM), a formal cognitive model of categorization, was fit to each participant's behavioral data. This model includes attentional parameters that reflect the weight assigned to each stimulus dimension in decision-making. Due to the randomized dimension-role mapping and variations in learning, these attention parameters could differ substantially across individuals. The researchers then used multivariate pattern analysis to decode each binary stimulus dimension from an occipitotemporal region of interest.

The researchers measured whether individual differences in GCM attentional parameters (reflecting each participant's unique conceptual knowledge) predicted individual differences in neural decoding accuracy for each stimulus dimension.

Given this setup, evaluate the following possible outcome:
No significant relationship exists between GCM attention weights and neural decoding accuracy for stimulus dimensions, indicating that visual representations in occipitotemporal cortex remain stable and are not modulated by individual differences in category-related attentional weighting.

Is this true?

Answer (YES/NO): NO